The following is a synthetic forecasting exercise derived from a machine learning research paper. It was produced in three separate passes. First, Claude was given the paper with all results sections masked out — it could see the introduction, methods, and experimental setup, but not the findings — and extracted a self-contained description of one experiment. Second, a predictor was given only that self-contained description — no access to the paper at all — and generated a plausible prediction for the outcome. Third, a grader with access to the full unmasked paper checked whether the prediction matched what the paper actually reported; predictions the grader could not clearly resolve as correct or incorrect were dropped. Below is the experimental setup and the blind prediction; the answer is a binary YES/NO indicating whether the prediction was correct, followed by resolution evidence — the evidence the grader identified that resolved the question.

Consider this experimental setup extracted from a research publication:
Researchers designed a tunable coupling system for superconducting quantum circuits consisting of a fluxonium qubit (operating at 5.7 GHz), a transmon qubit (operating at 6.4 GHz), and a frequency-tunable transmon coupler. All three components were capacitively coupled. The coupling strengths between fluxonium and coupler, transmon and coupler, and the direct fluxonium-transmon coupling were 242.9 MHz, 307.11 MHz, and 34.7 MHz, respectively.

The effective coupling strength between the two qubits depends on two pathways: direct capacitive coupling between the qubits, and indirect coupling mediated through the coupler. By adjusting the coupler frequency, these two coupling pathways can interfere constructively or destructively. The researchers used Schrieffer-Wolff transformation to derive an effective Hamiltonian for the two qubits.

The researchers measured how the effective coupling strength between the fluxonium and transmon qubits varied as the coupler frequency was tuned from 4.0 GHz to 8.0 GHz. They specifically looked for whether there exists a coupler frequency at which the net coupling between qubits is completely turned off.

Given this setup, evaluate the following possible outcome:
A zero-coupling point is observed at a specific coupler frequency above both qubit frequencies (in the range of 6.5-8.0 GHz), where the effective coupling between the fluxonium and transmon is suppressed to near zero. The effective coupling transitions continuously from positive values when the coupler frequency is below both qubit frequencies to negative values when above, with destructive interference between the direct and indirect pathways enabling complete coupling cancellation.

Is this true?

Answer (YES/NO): NO